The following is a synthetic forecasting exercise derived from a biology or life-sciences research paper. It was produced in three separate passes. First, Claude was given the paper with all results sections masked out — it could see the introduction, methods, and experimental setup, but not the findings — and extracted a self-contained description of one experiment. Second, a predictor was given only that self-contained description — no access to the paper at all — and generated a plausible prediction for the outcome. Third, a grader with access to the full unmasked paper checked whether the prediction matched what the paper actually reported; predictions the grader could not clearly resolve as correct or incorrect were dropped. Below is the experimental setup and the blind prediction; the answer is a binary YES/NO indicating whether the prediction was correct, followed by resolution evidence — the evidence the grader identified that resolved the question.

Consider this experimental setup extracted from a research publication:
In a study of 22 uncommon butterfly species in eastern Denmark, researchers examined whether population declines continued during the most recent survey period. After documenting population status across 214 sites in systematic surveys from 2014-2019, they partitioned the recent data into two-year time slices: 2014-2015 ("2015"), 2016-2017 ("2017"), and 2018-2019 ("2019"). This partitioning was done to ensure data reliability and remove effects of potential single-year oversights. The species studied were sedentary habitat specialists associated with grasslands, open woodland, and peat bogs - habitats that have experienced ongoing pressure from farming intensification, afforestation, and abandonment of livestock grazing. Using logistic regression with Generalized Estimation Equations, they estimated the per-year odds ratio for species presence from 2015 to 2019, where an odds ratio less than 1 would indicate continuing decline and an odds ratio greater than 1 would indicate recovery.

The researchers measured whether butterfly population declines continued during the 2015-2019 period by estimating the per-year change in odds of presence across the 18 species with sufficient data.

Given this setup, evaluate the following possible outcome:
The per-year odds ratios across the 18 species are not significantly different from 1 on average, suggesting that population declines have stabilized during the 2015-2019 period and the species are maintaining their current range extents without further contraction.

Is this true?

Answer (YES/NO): NO